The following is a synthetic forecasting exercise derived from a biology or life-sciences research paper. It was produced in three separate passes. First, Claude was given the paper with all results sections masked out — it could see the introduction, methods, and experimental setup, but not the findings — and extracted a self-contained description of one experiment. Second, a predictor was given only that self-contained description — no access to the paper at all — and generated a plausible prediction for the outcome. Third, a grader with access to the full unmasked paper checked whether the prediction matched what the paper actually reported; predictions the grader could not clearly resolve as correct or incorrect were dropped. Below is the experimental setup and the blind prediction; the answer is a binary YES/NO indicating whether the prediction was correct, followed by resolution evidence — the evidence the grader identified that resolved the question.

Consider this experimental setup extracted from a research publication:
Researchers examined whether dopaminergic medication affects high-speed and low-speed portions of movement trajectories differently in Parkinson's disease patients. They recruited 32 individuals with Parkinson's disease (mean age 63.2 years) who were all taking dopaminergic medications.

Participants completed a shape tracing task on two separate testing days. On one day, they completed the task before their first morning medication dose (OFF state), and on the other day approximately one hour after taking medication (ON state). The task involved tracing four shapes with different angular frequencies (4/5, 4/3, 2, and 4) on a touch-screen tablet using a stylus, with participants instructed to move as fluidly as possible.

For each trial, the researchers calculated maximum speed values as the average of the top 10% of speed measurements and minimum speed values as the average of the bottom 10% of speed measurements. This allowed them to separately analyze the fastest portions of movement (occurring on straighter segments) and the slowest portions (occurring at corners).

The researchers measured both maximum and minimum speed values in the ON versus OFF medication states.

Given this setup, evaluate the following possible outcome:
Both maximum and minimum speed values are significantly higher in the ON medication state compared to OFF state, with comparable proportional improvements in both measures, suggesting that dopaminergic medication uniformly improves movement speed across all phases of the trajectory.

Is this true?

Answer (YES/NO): NO